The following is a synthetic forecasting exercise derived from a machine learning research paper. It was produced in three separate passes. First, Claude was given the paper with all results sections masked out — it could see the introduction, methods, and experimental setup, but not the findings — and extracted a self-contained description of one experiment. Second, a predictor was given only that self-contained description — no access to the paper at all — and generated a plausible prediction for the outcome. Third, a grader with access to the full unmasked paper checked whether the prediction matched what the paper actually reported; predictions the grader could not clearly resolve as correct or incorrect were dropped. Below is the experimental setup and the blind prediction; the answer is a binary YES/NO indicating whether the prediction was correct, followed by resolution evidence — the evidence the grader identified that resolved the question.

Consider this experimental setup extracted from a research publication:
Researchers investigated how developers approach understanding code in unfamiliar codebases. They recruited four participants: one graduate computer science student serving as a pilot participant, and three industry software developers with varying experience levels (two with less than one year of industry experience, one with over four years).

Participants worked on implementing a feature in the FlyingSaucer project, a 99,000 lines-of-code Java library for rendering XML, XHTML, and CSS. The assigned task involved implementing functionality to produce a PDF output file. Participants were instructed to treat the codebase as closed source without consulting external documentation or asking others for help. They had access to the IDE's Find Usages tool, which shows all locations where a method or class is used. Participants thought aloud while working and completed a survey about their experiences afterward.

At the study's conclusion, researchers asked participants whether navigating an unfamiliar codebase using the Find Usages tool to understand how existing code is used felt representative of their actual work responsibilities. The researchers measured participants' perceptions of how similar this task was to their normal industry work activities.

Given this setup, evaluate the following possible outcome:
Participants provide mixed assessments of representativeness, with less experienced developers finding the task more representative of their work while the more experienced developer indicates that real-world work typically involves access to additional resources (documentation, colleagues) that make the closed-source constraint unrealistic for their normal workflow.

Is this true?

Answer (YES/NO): NO